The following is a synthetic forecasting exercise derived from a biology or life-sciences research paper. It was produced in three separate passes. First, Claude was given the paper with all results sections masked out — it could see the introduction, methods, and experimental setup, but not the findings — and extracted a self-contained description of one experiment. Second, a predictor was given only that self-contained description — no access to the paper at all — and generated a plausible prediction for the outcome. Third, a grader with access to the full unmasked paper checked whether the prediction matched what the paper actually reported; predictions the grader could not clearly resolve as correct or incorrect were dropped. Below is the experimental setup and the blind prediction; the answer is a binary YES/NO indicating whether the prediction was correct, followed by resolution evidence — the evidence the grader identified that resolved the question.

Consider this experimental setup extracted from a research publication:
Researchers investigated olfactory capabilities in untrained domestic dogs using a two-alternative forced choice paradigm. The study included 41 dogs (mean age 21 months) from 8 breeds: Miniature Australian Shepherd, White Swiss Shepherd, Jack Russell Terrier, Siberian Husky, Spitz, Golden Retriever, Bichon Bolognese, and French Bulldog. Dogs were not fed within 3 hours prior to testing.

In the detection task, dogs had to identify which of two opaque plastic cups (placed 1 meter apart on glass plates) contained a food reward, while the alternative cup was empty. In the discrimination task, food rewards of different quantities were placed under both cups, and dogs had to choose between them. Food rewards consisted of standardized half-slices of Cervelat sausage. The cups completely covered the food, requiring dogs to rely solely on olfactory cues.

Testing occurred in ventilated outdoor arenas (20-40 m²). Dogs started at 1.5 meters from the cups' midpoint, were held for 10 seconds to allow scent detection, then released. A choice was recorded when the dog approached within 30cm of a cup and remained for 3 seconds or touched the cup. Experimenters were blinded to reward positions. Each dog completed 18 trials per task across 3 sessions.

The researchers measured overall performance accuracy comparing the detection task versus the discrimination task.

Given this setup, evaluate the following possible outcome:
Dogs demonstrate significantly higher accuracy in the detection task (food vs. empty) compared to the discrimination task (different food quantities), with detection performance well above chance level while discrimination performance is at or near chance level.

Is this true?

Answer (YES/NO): YES